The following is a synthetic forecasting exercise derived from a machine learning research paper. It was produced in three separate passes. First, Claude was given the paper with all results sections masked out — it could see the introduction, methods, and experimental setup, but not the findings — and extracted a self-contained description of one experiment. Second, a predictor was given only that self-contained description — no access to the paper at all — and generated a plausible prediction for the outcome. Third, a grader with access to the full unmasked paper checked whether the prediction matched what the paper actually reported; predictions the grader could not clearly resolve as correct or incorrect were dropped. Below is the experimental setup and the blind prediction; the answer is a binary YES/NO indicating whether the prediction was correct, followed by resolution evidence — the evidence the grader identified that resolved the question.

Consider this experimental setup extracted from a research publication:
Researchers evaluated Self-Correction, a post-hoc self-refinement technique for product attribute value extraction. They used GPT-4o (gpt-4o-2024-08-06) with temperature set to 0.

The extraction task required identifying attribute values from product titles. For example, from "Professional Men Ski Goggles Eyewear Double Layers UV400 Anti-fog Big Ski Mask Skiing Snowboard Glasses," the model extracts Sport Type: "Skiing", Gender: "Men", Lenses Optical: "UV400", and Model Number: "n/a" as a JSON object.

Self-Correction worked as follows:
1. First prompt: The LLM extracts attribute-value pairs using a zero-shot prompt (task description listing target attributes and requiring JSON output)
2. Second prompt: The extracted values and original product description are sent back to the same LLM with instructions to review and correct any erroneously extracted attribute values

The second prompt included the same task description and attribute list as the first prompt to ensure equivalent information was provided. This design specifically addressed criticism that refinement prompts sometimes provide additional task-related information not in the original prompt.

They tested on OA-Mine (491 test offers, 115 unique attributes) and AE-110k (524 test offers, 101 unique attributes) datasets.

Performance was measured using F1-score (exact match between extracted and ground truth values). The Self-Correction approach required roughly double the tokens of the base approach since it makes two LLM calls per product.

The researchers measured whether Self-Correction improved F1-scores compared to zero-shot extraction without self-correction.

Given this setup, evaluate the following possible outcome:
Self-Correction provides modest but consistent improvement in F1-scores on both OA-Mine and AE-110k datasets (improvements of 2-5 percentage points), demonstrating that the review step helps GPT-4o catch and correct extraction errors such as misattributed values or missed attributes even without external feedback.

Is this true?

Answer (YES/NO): NO